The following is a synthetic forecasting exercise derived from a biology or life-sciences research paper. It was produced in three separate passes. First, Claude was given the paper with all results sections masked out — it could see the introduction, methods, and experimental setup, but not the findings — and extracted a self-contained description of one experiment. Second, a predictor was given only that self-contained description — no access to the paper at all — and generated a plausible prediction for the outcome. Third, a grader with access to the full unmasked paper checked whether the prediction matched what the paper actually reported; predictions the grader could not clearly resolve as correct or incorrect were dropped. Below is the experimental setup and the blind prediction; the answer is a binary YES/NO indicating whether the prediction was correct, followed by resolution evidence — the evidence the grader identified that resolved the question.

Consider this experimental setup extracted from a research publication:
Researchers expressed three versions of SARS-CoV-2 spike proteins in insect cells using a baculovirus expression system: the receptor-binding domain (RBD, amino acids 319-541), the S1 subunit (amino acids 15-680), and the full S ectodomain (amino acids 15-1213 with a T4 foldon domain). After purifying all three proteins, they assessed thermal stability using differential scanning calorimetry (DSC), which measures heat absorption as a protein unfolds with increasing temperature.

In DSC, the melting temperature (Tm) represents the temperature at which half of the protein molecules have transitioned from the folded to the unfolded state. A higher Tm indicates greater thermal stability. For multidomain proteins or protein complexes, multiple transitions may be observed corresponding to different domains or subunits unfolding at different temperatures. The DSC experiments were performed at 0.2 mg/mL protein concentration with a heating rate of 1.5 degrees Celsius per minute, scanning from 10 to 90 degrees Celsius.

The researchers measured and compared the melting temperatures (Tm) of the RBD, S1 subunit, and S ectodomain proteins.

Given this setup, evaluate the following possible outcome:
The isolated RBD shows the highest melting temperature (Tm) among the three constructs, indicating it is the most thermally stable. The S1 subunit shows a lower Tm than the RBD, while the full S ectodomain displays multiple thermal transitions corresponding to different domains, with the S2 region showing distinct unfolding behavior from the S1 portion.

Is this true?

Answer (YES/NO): NO